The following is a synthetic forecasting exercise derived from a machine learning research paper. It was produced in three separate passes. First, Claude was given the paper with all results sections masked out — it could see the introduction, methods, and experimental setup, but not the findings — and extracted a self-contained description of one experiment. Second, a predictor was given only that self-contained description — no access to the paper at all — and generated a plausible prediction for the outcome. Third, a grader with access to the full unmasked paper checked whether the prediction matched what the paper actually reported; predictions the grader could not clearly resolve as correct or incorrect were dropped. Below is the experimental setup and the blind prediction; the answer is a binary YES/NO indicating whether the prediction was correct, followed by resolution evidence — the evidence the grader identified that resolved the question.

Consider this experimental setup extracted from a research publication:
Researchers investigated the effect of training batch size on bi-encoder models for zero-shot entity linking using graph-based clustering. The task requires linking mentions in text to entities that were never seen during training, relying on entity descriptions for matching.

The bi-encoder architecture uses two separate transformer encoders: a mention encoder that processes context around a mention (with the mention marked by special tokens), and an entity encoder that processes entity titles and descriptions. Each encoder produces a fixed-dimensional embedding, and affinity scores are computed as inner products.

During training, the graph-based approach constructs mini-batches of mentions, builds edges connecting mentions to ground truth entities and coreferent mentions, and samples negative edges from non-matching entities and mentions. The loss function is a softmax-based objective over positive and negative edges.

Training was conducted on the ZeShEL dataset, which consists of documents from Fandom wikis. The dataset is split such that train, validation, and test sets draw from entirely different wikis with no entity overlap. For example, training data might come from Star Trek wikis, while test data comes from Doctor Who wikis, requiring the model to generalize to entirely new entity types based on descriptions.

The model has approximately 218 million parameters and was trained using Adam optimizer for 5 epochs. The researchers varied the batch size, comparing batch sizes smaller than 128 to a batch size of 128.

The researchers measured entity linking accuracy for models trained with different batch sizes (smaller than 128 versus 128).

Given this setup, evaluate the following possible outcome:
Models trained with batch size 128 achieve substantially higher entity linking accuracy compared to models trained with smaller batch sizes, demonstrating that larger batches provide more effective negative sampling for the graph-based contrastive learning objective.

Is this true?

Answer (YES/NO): NO